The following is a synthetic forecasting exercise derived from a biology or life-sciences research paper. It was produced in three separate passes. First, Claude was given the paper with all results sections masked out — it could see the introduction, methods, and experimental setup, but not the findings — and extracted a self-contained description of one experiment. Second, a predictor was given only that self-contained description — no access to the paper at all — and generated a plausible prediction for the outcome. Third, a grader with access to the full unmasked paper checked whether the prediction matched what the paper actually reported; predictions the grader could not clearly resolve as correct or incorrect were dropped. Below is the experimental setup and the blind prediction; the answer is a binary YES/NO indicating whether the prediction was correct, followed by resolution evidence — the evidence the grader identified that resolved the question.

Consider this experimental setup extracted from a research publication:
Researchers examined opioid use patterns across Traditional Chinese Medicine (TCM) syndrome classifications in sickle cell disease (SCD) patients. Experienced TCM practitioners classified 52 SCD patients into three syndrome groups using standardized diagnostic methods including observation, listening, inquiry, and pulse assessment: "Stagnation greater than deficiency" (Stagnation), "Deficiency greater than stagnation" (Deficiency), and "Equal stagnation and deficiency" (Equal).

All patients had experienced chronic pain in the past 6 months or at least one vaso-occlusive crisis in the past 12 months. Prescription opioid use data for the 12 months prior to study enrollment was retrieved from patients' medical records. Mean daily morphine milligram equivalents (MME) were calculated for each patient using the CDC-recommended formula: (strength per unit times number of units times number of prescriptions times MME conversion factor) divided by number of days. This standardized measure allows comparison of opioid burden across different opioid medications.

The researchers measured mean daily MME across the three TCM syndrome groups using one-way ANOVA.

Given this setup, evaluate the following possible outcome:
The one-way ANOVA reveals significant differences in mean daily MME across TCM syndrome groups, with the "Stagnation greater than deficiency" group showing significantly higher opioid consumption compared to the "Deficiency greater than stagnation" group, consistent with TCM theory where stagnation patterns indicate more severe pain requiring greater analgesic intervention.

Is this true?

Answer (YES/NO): NO